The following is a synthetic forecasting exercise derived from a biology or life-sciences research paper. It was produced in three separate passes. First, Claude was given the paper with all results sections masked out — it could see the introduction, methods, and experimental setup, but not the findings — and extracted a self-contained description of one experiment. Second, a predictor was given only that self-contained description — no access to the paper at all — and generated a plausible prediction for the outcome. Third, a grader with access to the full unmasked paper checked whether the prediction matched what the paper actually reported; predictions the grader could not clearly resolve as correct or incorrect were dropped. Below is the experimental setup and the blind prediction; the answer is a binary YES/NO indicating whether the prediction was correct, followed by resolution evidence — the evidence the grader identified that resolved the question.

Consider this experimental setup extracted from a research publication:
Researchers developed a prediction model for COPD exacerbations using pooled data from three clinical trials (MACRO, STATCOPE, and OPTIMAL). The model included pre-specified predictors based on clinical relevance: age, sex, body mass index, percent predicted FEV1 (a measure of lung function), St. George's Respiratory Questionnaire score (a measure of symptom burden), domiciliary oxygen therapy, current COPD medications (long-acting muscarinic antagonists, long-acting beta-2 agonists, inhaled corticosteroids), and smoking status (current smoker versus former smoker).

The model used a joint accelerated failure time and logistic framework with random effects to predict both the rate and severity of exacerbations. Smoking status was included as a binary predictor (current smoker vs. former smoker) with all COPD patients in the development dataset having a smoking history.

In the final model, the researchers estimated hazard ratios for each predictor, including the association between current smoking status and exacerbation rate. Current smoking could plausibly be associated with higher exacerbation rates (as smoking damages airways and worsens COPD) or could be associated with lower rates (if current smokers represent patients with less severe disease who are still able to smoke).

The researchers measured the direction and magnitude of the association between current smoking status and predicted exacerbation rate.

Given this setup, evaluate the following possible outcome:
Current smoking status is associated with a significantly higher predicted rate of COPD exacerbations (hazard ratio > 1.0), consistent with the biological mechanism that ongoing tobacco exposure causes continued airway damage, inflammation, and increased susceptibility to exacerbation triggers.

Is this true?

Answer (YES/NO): NO